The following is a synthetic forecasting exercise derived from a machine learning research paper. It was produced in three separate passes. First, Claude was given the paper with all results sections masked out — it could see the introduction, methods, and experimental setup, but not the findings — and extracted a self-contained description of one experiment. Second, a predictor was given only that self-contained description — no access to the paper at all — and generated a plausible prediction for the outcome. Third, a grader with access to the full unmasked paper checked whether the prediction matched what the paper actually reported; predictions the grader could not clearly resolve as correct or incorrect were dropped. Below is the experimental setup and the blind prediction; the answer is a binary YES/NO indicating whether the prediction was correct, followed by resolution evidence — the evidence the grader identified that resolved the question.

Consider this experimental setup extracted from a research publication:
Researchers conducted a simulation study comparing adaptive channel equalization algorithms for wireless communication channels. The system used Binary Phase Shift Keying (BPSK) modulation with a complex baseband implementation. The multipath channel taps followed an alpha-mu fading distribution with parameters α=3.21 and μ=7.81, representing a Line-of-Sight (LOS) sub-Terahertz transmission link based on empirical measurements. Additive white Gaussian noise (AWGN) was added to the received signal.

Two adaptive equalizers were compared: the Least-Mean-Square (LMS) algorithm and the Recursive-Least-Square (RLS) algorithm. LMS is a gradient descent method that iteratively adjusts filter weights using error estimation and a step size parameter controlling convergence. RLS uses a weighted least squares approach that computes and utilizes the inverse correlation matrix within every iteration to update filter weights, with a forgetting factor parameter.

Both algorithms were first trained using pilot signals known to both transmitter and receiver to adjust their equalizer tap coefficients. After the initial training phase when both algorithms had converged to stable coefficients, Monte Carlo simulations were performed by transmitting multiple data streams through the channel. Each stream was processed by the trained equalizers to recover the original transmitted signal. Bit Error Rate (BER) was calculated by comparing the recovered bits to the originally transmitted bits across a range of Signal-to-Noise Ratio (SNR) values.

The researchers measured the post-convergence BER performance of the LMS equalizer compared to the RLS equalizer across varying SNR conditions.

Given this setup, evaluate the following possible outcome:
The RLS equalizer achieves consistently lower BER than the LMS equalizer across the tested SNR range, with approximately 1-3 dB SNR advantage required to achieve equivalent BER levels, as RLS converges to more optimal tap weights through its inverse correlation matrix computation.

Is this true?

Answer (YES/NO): NO